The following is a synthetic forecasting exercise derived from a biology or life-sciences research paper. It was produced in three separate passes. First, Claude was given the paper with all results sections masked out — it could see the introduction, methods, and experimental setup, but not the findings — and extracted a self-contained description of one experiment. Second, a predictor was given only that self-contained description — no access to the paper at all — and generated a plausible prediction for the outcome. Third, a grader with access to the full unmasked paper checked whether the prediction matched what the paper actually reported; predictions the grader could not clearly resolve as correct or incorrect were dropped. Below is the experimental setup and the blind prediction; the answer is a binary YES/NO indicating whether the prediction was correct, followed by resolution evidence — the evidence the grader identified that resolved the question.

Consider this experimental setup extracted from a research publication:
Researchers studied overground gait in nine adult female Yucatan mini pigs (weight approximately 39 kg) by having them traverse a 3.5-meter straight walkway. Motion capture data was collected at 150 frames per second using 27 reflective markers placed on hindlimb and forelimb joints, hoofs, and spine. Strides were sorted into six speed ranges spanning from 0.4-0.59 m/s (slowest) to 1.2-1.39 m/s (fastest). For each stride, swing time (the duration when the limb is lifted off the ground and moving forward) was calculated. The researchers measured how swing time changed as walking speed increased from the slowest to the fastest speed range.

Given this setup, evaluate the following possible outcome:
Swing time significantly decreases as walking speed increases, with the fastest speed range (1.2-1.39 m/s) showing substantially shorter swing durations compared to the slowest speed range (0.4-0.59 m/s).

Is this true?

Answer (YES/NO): YES